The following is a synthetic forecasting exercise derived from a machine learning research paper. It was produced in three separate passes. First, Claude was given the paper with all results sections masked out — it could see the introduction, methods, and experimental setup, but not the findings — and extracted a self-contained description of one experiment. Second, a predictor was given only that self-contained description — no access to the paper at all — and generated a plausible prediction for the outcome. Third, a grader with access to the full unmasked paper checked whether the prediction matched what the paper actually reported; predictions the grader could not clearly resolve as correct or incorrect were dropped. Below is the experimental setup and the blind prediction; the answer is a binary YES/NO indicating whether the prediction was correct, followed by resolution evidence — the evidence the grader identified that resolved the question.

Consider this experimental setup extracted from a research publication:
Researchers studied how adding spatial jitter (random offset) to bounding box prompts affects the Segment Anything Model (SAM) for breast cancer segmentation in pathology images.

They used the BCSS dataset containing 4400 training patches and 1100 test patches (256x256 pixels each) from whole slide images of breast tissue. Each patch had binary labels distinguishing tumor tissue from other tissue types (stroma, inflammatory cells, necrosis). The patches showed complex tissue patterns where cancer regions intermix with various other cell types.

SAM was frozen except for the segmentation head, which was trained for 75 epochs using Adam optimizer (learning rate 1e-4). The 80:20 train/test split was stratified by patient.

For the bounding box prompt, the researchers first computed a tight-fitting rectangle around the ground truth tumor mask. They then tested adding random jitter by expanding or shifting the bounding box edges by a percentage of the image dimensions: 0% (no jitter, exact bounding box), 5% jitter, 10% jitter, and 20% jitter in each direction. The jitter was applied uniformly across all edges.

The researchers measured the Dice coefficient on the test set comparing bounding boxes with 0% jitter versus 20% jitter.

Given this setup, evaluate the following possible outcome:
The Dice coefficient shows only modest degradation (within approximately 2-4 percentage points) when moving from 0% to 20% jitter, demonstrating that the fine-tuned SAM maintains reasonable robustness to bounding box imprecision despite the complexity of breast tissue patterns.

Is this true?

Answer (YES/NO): NO